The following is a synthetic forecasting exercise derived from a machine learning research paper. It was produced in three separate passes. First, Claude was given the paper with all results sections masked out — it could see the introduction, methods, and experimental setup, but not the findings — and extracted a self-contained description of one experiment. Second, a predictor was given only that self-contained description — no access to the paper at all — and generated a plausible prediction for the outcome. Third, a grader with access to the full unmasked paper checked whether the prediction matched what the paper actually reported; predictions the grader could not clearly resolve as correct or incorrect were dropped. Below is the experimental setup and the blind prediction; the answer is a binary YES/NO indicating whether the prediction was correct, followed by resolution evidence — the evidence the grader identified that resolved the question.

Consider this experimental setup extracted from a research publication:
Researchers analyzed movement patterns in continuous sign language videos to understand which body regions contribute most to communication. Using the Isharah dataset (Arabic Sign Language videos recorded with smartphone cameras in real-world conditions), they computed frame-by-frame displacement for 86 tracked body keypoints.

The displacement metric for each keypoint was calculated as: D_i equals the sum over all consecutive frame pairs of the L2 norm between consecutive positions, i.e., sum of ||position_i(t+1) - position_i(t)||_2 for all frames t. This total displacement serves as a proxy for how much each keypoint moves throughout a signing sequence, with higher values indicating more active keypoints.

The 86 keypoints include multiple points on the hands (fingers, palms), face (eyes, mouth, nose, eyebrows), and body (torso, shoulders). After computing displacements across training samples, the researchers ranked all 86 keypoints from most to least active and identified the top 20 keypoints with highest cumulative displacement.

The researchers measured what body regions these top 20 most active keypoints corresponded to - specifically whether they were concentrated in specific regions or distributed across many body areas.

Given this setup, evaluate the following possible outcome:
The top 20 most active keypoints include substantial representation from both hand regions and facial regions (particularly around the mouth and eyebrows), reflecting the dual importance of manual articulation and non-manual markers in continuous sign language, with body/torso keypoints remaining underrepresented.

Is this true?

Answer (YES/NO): YES